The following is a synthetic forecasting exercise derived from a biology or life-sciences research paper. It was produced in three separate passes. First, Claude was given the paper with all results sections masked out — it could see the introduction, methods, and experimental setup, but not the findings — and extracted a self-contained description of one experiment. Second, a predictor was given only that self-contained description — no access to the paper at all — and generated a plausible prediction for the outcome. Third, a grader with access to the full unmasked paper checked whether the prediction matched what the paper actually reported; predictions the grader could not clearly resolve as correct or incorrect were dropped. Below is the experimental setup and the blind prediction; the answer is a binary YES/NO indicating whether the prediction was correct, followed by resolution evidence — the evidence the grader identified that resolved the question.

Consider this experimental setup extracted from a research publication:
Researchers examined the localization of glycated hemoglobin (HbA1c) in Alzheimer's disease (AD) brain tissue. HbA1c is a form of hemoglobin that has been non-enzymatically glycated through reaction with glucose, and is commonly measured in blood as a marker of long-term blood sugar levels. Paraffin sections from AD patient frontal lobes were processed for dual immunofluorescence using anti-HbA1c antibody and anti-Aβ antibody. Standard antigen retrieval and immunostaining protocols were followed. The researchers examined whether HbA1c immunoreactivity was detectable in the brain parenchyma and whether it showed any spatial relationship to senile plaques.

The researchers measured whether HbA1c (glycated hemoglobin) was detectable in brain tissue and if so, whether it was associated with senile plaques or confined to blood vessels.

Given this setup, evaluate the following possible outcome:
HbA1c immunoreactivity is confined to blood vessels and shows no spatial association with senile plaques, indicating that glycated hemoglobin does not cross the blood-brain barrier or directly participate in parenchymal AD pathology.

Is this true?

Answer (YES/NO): NO